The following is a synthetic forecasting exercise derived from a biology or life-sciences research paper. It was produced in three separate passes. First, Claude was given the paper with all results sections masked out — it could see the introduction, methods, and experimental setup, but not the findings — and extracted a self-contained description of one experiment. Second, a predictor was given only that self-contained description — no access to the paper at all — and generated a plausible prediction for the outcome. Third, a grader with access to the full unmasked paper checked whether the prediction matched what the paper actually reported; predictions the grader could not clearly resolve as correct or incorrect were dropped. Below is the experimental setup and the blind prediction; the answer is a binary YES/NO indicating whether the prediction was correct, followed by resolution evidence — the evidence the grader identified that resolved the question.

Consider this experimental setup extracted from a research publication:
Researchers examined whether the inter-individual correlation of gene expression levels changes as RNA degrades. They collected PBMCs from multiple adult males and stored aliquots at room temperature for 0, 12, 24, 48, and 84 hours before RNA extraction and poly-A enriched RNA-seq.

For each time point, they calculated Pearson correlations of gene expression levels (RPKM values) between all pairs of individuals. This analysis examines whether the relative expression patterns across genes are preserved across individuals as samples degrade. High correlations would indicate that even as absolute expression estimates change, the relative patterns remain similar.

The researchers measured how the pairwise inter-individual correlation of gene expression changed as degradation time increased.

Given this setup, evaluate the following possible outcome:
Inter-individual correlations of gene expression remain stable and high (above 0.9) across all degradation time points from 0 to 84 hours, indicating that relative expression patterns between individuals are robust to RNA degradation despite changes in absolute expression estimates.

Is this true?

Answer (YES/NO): NO